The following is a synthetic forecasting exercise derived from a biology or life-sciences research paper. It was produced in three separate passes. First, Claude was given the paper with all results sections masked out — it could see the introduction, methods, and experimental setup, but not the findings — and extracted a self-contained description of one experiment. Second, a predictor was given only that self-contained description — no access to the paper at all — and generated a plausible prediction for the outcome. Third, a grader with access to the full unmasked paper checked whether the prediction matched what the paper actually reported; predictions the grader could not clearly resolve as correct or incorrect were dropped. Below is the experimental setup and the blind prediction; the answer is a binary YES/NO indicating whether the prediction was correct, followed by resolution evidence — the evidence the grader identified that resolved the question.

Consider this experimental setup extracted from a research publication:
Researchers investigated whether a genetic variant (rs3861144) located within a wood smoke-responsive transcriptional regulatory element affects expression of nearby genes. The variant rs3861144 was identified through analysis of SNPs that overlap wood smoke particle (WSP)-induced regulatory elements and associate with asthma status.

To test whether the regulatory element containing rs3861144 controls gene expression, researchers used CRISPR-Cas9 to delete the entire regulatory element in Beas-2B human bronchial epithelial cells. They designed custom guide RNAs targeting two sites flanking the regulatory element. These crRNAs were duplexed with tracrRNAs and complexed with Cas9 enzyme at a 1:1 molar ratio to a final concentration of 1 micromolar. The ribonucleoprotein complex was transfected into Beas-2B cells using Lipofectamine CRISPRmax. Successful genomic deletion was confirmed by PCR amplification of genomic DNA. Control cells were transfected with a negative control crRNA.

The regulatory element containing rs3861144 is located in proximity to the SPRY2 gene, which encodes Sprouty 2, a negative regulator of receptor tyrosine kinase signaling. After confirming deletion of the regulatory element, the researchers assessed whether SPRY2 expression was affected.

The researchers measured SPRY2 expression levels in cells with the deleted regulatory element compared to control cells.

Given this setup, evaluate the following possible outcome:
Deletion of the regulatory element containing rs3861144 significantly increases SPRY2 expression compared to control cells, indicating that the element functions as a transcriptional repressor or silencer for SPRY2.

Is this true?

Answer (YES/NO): NO